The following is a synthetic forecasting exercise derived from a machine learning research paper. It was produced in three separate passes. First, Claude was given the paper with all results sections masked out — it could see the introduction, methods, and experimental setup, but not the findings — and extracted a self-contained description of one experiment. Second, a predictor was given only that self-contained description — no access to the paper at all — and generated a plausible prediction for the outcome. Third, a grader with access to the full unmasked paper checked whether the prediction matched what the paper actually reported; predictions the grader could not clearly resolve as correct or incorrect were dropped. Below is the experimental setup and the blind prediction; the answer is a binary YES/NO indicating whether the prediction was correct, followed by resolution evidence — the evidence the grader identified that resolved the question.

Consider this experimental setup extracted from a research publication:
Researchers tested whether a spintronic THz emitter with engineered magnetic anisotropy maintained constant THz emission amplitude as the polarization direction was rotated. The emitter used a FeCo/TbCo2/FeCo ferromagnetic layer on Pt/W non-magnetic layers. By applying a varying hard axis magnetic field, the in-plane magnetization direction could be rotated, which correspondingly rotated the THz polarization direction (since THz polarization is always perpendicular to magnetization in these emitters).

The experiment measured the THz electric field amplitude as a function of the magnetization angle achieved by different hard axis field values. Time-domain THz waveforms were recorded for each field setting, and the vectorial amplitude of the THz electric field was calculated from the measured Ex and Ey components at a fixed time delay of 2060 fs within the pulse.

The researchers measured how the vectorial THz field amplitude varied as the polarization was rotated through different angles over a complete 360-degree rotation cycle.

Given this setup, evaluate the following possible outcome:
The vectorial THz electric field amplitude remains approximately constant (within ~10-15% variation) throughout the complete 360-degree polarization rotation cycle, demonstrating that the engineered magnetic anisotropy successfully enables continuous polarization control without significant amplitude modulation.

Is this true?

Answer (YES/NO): YES